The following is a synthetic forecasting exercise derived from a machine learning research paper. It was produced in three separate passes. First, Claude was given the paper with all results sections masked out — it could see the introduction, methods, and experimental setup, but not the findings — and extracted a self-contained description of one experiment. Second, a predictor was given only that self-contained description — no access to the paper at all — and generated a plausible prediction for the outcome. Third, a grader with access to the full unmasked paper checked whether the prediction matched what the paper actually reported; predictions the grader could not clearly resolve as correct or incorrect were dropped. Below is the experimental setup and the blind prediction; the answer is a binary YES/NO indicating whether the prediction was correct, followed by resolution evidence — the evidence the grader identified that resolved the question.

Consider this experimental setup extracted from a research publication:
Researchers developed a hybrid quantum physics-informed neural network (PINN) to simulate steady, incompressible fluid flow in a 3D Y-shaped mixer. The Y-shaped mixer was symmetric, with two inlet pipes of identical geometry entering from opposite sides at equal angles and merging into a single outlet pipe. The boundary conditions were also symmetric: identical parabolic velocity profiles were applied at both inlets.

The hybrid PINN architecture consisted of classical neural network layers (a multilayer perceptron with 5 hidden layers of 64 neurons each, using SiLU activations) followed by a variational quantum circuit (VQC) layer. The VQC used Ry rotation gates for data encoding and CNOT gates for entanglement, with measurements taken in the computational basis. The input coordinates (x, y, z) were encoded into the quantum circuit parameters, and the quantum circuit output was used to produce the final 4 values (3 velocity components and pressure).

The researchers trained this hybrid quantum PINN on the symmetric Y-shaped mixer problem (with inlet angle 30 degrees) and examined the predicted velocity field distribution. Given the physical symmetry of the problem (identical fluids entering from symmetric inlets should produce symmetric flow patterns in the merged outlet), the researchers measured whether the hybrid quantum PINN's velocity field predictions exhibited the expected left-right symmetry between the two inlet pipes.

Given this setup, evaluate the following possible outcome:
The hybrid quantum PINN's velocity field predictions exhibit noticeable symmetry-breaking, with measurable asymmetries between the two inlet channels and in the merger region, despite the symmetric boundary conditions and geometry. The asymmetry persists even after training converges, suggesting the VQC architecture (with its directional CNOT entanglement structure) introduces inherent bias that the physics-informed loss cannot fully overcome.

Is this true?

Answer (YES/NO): NO